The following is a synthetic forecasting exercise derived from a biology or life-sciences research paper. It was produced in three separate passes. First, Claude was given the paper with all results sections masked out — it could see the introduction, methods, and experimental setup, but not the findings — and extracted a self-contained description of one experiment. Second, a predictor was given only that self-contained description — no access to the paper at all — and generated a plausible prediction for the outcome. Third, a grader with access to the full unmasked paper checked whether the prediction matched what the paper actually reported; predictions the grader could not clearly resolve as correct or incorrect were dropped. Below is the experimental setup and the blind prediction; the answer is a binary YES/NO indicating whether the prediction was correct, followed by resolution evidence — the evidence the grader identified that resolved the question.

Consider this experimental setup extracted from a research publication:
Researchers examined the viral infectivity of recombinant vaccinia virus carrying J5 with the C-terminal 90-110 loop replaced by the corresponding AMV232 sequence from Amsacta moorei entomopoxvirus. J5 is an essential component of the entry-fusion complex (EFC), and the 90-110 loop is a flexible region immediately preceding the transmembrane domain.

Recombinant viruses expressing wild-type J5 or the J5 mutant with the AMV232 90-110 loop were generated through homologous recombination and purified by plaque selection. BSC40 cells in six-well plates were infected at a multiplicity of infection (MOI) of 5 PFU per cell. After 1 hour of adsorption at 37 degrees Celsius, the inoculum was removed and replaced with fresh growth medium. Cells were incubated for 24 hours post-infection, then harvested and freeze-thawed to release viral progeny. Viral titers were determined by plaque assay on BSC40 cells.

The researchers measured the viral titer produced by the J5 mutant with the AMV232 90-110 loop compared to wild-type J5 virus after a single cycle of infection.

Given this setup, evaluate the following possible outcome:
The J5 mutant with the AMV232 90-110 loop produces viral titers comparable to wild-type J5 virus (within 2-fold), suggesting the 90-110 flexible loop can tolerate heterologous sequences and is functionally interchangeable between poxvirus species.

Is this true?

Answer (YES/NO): NO